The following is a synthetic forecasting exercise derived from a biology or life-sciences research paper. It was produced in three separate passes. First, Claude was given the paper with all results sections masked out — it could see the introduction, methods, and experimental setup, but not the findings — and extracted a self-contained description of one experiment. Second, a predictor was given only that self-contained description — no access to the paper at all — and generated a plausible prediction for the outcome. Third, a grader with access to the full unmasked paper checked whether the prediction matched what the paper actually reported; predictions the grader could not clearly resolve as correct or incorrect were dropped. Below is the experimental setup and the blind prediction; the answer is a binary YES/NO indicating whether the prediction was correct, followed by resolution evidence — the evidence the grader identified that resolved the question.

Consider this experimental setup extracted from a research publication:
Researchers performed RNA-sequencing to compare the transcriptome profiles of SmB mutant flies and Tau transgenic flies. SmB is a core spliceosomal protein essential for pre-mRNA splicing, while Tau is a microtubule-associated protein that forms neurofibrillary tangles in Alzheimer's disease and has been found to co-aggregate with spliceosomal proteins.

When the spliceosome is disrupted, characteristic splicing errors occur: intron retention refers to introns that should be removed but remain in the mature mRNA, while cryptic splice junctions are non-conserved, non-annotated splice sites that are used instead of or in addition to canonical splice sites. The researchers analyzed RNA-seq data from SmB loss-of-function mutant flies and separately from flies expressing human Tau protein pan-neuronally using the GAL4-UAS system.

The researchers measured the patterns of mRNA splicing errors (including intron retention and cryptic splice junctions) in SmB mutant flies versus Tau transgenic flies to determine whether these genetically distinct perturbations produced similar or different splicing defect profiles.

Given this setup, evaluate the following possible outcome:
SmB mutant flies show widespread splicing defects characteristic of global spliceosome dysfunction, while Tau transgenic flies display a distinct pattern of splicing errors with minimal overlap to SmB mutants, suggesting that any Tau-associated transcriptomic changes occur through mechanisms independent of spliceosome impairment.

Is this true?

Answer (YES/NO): NO